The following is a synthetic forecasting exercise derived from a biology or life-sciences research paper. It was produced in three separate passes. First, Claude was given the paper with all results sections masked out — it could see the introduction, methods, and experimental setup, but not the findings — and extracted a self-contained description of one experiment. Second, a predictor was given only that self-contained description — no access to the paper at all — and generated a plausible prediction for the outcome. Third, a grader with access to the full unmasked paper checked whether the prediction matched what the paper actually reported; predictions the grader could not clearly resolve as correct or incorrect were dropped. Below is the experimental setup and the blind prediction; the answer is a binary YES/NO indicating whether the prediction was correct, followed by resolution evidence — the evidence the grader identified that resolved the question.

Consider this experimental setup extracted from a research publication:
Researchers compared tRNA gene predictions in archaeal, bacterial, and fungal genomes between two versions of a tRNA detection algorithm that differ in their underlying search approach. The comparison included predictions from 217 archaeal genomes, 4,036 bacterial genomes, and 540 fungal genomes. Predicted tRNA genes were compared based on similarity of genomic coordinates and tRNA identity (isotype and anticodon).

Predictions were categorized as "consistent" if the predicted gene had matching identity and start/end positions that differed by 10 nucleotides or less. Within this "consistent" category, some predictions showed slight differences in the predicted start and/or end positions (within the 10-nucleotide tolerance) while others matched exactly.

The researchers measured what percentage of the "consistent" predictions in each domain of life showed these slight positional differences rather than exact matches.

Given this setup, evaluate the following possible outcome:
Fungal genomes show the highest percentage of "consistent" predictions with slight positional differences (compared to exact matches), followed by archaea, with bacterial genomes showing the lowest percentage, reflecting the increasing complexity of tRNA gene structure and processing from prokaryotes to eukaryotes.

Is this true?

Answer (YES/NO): NO